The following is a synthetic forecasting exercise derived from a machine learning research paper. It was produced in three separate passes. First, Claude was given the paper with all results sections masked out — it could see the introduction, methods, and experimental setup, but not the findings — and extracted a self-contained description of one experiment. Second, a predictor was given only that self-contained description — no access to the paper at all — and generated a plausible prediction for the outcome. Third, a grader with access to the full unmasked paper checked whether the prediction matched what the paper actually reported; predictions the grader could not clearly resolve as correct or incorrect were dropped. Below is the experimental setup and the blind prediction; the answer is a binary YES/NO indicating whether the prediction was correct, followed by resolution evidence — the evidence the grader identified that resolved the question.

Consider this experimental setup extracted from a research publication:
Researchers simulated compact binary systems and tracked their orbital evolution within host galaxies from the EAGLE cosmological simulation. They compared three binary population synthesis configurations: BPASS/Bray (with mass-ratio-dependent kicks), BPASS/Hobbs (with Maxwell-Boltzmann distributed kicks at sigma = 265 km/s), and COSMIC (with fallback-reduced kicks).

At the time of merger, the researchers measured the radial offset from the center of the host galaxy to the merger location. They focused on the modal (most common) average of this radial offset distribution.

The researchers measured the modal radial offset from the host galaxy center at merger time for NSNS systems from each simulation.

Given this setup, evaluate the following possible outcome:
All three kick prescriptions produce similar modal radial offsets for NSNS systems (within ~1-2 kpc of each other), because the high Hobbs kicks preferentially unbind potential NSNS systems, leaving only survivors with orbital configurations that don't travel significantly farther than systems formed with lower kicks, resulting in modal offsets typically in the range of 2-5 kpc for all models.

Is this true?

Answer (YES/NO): NO